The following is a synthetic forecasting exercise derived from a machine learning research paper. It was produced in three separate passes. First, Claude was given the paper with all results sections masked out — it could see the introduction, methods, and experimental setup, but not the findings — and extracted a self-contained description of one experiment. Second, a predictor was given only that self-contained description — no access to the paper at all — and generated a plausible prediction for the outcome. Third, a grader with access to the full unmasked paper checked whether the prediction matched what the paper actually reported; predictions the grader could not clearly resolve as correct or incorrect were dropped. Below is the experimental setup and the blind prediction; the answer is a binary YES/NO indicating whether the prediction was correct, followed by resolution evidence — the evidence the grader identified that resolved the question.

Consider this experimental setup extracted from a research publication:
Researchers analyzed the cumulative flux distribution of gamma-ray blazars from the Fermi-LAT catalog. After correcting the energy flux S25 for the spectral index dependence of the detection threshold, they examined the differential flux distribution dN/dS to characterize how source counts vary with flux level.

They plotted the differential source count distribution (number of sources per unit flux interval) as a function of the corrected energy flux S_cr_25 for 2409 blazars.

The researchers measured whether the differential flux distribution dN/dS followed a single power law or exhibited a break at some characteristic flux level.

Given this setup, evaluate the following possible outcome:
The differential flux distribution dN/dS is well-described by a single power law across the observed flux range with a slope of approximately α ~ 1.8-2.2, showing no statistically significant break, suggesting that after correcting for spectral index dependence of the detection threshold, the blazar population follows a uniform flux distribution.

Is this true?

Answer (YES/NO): NO